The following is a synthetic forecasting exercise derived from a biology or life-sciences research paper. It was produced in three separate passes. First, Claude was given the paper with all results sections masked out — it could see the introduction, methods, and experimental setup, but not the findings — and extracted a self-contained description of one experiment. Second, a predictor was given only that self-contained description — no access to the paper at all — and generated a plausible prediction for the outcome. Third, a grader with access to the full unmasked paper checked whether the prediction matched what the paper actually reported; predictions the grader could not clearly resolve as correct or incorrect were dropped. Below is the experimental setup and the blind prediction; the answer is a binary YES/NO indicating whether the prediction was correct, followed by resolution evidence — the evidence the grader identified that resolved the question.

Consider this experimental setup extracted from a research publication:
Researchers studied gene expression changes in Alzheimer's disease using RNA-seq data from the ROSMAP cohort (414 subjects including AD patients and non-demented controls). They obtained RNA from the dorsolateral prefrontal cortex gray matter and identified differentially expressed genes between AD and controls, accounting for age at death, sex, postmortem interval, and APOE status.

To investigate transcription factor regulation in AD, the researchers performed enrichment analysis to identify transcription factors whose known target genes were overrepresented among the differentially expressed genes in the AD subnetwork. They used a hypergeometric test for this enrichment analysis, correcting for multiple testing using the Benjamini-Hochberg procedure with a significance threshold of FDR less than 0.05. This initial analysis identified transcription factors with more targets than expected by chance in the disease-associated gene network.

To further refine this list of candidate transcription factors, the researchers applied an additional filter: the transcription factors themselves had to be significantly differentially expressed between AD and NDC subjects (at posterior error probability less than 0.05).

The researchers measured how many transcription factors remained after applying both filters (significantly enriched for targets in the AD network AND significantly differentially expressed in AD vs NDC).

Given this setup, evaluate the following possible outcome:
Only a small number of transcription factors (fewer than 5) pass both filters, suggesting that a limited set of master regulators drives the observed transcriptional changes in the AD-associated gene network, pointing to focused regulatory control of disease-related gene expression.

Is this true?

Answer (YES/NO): YES